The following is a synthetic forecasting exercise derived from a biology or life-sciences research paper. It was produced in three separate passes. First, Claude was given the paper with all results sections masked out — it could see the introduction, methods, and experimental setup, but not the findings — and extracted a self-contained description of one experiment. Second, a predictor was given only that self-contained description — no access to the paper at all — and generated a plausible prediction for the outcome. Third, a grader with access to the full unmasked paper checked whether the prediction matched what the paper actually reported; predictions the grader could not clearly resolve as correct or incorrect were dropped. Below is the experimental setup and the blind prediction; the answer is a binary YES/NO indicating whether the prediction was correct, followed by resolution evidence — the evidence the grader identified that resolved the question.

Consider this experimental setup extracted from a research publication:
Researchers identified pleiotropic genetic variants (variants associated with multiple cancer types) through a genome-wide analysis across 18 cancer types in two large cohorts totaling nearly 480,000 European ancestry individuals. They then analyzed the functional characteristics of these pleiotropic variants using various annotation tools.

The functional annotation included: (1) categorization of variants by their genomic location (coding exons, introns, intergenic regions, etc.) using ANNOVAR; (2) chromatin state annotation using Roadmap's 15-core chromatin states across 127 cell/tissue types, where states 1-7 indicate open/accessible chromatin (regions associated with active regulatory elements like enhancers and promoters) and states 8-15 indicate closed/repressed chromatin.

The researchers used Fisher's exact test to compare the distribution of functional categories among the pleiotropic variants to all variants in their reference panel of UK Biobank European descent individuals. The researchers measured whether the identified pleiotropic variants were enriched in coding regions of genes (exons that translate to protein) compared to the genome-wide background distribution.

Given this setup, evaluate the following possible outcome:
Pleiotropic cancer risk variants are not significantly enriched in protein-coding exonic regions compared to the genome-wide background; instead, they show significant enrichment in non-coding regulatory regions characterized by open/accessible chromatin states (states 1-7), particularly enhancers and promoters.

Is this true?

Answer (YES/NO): NO